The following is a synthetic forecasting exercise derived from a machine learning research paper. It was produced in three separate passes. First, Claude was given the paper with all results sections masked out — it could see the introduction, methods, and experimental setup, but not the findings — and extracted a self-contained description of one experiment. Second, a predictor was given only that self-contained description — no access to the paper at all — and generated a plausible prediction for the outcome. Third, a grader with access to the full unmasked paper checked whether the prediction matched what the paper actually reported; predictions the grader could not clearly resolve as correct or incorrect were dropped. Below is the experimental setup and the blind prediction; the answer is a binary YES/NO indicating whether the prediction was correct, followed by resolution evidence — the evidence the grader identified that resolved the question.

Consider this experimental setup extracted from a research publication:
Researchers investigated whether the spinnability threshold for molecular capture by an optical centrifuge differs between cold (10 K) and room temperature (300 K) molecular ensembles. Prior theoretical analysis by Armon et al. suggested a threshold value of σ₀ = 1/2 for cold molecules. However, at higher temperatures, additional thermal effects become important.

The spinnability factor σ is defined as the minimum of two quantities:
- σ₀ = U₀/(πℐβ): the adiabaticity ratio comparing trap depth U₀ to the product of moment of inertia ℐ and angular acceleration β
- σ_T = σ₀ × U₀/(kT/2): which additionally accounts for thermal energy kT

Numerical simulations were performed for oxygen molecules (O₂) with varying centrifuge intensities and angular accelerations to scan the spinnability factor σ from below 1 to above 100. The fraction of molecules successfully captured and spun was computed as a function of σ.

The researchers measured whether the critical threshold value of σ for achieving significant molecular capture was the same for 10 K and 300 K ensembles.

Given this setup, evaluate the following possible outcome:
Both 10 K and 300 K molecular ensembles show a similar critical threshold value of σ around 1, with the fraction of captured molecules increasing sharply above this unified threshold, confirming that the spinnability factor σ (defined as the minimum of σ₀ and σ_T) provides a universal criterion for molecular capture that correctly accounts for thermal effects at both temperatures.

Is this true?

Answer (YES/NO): NO